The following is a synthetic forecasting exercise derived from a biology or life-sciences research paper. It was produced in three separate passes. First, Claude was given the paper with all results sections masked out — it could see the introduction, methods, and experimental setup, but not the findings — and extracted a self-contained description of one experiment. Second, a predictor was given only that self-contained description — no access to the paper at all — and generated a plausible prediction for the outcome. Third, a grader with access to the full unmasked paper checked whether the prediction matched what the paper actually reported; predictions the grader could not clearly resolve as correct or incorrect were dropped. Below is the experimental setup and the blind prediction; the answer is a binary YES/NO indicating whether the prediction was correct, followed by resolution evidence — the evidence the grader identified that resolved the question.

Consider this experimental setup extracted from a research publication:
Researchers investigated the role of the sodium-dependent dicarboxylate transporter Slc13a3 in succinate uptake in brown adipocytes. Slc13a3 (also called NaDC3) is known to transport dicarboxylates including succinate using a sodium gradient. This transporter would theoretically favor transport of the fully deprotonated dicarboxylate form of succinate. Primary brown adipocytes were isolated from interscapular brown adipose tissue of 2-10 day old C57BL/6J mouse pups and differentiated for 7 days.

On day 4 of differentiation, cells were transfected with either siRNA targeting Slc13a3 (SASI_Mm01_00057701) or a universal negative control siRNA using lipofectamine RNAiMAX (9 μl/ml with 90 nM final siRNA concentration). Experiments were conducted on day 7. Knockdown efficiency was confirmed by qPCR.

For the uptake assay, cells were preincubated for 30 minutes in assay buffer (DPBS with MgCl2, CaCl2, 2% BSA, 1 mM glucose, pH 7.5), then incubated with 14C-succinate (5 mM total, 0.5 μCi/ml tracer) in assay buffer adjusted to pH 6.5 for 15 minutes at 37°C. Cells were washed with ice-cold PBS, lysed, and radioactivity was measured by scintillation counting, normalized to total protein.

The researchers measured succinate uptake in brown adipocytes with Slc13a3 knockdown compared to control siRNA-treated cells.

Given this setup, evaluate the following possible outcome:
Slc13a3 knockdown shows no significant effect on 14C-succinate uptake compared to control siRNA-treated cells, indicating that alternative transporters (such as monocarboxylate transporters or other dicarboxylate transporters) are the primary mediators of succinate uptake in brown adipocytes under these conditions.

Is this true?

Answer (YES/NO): YES